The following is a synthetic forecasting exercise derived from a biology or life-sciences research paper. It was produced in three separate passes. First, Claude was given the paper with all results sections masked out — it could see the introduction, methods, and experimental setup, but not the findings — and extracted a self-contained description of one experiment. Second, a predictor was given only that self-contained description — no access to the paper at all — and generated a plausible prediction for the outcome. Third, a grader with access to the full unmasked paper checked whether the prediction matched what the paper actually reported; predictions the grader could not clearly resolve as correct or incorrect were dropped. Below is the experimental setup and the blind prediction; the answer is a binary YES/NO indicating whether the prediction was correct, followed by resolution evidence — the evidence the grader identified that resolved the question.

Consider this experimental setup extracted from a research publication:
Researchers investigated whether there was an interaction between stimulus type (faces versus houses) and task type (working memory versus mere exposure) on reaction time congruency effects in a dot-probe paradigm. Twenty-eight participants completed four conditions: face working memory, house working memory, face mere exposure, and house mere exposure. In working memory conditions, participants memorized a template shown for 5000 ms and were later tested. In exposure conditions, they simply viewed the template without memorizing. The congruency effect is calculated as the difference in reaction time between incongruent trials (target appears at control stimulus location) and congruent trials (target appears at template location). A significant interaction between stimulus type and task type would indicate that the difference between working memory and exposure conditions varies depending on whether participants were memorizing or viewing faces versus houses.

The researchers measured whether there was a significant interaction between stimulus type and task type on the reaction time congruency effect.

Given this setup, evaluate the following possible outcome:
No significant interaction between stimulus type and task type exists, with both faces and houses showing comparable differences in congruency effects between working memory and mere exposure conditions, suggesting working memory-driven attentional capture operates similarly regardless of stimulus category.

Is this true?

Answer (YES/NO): YES